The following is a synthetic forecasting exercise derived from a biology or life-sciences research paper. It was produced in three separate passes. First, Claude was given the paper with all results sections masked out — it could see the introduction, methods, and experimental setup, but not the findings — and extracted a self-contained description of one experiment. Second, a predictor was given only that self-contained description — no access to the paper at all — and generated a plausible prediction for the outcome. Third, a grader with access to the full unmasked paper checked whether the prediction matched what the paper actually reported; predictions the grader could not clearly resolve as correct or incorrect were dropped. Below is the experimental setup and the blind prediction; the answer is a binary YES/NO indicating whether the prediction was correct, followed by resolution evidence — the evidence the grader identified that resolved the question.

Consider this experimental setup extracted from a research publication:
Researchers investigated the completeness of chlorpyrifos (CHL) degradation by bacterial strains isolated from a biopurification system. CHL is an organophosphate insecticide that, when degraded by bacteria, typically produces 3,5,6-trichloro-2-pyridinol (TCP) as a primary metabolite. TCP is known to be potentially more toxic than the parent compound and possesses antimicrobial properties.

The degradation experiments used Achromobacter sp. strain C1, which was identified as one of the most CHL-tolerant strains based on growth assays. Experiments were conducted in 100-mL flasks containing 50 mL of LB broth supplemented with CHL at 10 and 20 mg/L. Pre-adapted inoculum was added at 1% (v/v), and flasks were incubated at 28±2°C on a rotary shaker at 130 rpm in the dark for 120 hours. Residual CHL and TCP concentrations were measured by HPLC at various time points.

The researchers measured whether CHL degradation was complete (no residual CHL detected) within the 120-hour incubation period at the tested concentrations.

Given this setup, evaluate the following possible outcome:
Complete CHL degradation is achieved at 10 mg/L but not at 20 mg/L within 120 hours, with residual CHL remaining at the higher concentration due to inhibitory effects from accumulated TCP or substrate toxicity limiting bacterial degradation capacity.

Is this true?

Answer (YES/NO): NO